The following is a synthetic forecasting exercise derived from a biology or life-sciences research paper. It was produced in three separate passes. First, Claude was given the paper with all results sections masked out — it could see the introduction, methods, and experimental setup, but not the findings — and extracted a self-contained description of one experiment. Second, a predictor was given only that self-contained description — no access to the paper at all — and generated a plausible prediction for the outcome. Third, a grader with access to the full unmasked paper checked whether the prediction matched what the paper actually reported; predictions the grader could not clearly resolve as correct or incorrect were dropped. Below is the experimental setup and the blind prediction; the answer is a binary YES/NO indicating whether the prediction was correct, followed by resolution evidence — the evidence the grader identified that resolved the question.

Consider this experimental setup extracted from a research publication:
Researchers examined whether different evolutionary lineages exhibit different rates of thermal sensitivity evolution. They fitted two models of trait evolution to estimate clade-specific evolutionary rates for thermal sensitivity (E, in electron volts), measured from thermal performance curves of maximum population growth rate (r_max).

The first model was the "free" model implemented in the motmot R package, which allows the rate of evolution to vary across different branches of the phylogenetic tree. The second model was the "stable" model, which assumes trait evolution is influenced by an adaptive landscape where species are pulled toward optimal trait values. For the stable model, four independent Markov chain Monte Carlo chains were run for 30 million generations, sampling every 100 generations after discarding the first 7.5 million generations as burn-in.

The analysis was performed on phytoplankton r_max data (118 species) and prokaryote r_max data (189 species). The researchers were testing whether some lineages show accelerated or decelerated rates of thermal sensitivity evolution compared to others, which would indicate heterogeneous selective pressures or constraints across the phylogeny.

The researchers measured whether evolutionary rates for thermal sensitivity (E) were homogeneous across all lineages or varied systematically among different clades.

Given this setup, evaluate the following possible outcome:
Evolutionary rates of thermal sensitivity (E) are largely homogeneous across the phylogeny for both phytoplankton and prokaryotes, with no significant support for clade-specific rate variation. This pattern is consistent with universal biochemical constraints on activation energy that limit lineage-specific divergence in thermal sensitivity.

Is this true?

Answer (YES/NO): NO